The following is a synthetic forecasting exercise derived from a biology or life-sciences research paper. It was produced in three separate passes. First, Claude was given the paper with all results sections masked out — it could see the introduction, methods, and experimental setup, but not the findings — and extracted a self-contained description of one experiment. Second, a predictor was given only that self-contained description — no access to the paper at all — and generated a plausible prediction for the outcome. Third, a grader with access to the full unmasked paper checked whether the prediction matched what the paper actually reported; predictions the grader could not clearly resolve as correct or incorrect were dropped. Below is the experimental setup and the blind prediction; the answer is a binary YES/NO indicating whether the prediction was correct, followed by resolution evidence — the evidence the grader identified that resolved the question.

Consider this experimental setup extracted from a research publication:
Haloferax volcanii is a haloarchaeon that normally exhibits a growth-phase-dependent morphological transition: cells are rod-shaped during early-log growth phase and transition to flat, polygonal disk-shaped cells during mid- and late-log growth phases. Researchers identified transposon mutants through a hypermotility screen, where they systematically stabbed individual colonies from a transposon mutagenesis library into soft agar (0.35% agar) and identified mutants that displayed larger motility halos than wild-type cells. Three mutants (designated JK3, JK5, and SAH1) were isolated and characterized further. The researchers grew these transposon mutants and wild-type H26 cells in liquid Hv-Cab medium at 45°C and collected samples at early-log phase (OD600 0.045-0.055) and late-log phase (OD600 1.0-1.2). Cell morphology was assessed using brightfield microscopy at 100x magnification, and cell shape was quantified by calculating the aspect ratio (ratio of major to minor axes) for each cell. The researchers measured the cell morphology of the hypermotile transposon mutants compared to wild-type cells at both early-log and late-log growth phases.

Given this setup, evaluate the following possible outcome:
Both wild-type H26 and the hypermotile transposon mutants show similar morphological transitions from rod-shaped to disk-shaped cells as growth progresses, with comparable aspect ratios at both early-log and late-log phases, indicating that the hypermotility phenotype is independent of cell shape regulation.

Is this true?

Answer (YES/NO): NO